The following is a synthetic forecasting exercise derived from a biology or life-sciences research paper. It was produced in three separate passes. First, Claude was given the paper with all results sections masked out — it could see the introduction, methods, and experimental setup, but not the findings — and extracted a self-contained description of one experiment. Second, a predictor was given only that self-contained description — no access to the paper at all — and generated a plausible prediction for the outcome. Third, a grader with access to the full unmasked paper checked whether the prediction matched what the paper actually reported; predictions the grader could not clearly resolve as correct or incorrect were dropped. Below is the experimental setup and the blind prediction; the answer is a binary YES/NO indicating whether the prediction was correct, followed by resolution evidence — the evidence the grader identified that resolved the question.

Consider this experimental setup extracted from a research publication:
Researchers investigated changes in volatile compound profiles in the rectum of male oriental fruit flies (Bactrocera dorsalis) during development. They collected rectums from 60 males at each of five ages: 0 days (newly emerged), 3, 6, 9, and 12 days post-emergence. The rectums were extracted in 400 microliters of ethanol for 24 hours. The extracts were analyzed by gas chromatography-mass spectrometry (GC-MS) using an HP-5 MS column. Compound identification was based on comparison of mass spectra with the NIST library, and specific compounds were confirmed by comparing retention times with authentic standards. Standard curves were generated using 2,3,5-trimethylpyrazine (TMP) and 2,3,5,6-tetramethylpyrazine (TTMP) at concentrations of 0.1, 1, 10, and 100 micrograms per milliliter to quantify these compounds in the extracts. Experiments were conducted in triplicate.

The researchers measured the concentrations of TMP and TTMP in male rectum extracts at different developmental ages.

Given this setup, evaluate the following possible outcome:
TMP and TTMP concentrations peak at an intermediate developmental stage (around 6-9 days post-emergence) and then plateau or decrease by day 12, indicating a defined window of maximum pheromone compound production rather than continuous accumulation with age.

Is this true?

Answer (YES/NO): NO